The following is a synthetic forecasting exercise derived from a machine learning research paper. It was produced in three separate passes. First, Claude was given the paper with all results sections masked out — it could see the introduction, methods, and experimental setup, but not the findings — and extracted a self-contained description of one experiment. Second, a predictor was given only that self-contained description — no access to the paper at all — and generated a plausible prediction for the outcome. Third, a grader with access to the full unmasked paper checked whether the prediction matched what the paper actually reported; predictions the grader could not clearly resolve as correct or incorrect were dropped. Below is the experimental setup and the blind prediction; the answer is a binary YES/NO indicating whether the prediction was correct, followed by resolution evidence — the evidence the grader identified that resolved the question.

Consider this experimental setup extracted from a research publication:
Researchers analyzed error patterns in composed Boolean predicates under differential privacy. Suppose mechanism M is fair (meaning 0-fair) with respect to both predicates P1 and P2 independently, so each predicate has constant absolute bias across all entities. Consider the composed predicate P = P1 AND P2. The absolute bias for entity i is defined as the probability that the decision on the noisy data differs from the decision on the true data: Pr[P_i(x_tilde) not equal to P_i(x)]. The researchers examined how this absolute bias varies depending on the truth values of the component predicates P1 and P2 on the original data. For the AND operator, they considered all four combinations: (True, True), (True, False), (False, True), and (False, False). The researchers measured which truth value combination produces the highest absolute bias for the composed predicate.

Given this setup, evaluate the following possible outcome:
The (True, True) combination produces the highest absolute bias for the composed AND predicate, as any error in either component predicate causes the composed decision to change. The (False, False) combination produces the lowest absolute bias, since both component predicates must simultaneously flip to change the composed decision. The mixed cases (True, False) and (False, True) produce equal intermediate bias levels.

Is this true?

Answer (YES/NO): NO